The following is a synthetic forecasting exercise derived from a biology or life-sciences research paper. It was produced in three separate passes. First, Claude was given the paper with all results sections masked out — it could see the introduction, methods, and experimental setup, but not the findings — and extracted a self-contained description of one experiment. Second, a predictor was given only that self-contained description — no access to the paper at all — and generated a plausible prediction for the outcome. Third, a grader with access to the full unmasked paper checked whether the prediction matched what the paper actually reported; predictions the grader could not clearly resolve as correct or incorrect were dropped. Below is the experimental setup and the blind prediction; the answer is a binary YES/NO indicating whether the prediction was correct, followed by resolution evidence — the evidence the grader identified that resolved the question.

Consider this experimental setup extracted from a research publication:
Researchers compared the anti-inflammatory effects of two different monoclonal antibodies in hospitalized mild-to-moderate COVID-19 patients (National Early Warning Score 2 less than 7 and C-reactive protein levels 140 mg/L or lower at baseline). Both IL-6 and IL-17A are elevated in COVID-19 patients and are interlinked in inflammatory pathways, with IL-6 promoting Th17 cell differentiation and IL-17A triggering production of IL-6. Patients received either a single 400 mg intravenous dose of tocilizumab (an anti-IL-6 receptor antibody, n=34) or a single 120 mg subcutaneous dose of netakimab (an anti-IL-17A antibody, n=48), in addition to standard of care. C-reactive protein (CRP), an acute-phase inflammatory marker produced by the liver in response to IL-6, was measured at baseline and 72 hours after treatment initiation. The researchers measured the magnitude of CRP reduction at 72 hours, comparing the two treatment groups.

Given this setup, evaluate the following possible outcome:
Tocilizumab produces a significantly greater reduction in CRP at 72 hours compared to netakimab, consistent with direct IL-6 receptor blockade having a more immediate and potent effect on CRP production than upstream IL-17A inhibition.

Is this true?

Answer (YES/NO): YES